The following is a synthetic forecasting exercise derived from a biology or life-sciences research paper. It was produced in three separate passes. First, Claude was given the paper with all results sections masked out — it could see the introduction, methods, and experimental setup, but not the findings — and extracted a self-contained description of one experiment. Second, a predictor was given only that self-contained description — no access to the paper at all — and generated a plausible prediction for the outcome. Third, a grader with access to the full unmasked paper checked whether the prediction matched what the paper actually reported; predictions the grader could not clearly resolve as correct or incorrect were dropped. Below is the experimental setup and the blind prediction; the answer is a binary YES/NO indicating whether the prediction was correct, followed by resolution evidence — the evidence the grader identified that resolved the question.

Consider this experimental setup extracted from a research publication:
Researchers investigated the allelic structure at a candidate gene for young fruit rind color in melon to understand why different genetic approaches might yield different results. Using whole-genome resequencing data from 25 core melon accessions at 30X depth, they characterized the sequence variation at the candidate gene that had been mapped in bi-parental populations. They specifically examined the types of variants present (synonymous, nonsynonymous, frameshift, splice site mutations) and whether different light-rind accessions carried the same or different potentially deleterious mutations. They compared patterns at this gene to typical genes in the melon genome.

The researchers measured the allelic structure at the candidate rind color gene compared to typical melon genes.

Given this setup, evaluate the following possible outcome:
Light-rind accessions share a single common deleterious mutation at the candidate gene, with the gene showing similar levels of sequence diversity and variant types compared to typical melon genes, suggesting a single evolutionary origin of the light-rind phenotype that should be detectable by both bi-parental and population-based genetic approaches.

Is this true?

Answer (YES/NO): NO